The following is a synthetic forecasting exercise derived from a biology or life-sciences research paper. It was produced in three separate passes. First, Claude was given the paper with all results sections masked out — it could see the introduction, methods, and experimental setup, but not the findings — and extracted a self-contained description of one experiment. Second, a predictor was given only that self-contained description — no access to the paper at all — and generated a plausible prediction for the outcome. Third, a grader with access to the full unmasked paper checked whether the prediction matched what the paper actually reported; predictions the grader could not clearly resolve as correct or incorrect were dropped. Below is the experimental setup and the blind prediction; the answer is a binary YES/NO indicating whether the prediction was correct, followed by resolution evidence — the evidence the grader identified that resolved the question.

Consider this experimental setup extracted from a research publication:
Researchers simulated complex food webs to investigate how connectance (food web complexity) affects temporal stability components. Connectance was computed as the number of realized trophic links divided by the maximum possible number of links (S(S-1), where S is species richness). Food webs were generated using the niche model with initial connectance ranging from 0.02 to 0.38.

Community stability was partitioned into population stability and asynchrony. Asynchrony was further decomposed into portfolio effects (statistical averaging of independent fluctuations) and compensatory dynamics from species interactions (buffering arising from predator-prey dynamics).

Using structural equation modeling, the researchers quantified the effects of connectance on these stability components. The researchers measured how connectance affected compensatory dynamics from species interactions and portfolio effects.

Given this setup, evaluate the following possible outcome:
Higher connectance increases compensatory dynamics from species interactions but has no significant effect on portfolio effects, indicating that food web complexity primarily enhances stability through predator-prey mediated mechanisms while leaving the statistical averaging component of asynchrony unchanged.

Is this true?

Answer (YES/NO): NO